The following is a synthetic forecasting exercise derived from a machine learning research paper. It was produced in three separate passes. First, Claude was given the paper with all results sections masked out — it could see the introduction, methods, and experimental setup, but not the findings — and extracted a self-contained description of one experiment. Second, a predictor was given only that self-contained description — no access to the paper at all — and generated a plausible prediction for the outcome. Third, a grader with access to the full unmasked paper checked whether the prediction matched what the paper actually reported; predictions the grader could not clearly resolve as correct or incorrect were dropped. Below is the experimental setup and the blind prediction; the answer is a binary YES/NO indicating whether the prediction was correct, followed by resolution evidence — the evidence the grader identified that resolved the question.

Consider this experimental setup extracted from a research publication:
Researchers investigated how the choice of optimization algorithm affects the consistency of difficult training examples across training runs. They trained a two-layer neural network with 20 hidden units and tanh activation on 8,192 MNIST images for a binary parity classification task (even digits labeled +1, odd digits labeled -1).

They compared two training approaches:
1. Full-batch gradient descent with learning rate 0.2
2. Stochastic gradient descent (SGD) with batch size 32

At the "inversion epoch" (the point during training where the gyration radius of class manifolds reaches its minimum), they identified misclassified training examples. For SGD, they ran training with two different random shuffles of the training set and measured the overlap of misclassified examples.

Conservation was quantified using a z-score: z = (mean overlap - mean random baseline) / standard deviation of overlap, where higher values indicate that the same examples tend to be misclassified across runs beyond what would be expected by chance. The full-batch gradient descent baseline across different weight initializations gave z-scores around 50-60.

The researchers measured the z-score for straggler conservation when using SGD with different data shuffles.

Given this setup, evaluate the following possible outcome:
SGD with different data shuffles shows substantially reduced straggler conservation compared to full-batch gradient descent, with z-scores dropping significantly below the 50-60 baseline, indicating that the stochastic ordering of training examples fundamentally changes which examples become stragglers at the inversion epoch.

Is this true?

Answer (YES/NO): YES